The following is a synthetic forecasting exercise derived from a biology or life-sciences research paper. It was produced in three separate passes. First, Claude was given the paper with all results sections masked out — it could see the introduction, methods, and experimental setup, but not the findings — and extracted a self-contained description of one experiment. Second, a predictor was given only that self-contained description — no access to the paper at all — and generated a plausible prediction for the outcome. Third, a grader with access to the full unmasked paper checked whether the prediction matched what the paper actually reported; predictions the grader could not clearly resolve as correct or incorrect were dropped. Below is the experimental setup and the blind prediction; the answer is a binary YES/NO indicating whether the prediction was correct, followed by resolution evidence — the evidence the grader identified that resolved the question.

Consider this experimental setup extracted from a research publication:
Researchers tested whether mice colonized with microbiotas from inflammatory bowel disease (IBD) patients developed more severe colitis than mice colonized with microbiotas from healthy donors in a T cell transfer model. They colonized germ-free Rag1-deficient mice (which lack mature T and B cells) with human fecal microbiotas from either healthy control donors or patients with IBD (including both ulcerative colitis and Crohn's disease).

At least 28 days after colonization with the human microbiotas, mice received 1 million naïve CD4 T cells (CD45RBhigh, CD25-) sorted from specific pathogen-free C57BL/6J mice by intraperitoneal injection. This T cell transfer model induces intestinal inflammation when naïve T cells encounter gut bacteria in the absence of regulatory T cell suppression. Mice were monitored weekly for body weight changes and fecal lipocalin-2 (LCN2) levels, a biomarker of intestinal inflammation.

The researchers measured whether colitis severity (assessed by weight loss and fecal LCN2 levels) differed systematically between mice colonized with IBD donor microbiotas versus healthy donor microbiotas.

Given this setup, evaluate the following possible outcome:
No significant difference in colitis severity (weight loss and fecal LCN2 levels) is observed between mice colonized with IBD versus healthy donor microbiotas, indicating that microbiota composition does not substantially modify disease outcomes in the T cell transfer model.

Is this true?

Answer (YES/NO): NO